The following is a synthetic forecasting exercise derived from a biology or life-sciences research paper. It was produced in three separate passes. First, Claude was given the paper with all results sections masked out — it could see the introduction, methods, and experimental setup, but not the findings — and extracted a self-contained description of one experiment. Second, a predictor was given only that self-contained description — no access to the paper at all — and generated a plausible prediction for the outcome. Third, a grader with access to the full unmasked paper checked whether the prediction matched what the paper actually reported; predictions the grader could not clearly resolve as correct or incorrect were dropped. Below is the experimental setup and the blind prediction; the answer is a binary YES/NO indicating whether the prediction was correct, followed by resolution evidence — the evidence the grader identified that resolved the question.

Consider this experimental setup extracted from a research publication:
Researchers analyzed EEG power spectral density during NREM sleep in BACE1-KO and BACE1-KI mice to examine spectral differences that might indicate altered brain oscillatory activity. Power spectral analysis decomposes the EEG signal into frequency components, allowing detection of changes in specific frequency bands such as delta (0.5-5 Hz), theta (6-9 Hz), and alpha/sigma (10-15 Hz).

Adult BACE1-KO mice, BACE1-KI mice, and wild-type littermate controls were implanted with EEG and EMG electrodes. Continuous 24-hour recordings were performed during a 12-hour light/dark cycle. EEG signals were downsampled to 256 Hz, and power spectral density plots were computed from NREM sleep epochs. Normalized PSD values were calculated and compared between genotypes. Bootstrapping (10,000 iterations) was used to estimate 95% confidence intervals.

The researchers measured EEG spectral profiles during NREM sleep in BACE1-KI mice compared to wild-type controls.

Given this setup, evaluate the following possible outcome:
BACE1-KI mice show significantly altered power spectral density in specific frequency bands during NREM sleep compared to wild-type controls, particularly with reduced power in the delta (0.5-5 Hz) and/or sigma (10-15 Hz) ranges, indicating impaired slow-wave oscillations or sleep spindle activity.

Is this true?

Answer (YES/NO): NO